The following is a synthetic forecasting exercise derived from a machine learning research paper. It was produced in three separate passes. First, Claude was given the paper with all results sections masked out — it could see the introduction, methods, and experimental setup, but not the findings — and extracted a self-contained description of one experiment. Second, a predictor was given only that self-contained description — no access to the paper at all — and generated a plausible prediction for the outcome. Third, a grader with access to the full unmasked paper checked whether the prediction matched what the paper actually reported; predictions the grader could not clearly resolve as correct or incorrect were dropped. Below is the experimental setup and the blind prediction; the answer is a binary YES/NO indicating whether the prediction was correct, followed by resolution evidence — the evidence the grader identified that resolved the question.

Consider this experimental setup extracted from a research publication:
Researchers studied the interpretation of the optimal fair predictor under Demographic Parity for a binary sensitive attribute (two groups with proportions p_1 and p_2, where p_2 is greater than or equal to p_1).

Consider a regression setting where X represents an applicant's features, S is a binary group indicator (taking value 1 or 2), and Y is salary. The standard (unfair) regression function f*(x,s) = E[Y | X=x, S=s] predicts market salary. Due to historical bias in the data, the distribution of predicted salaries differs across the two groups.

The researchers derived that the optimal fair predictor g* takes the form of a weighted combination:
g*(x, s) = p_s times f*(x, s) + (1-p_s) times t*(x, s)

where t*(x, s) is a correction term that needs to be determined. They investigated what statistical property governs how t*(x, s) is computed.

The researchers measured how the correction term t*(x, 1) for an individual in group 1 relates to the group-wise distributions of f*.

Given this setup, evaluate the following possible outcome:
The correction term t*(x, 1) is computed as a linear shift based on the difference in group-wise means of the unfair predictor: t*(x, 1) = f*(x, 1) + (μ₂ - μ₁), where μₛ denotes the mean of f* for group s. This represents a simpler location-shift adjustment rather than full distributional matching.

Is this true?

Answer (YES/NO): NO